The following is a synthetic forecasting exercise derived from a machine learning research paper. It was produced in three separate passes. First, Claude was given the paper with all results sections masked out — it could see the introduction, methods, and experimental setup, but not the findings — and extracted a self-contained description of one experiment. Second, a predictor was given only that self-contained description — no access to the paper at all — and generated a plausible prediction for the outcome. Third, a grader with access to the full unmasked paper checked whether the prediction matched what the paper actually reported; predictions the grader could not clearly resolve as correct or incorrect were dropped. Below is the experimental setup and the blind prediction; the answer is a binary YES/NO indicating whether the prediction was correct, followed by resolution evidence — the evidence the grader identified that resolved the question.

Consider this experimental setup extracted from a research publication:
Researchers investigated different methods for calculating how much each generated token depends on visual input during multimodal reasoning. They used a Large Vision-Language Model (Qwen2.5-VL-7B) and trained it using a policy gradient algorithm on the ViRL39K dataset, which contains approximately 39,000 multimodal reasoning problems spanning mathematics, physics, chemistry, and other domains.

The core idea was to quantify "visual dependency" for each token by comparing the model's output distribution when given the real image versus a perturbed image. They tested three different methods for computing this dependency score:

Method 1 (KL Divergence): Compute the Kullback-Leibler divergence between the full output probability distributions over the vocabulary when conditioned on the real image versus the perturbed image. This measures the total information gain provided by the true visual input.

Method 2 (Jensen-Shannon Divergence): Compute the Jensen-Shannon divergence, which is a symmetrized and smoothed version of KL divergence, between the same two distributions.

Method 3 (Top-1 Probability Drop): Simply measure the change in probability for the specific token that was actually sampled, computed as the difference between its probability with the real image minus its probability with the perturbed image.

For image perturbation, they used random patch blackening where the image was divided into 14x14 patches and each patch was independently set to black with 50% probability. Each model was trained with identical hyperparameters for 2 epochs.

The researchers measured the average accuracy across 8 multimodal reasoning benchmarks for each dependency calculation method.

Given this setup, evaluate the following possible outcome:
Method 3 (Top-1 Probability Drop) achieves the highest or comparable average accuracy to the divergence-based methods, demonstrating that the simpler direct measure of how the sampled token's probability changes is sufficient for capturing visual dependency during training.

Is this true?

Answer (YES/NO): NO